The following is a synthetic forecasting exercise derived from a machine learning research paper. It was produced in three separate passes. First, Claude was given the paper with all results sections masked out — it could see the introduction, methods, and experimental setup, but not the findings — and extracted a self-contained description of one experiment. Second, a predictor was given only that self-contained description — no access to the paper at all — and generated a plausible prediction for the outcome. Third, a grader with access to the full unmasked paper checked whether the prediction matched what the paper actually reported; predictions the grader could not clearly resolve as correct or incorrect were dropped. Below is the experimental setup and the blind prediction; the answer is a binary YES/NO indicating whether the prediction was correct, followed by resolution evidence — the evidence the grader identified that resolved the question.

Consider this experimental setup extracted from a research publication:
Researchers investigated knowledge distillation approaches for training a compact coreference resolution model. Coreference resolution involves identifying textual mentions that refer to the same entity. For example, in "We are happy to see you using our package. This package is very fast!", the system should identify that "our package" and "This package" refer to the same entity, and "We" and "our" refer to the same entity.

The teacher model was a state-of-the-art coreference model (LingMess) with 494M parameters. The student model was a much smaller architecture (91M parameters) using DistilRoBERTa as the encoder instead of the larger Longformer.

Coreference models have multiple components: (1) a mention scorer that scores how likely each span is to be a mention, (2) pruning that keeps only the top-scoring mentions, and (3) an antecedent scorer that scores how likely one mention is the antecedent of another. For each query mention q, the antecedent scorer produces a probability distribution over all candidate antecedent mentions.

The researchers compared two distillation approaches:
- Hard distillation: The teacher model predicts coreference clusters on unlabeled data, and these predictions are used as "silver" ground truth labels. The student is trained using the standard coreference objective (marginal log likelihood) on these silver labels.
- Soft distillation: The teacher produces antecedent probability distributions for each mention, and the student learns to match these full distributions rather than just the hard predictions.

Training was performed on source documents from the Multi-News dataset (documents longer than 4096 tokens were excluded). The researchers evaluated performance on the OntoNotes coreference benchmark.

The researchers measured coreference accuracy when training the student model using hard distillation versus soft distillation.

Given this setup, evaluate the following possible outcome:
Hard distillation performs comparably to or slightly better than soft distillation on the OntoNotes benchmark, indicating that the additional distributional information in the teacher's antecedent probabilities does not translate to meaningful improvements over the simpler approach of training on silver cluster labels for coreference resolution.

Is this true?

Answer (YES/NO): NO